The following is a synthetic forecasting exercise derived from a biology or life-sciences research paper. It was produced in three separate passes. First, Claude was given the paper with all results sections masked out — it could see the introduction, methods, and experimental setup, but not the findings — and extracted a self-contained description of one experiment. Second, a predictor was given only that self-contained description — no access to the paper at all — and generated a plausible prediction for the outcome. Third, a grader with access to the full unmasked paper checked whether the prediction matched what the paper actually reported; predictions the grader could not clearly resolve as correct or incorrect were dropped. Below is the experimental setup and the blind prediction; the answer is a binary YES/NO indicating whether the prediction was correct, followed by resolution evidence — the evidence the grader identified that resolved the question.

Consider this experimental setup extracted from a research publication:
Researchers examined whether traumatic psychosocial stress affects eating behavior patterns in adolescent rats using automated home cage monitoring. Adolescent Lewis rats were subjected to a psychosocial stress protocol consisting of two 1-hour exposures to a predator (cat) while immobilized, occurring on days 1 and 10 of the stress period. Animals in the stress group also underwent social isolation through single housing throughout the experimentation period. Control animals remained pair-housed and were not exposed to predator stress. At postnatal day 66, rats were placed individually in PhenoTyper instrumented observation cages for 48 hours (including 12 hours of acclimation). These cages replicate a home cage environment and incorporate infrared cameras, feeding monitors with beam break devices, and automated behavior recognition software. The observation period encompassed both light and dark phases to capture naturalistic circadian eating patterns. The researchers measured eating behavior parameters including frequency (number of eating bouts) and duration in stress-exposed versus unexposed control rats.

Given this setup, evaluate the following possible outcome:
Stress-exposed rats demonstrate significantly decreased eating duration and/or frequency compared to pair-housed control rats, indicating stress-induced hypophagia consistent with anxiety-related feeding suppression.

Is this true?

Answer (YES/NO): NO